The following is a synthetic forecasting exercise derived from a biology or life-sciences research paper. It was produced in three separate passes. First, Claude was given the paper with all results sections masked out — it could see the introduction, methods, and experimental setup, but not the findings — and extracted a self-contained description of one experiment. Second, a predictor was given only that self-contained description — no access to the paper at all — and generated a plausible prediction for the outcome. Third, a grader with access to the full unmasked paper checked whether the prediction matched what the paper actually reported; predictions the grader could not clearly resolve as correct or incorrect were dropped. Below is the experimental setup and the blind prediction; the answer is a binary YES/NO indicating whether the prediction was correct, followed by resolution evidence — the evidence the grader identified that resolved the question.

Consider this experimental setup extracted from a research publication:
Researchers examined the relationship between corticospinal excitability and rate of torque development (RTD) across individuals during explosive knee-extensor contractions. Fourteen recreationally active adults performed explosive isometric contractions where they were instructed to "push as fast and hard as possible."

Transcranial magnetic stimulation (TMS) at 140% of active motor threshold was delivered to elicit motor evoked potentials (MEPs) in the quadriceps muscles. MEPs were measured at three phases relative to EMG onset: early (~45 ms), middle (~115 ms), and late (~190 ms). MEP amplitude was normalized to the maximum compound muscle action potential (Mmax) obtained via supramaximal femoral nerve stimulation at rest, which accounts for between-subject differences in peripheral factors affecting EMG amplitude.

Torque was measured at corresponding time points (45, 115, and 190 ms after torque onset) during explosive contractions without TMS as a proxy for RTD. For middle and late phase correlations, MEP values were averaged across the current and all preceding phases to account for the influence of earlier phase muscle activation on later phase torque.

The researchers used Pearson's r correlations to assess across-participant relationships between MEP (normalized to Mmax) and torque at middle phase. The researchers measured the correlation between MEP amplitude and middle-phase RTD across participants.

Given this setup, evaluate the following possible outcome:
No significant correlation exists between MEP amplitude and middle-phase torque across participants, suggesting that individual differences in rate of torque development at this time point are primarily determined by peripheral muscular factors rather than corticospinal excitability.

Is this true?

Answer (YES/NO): NO